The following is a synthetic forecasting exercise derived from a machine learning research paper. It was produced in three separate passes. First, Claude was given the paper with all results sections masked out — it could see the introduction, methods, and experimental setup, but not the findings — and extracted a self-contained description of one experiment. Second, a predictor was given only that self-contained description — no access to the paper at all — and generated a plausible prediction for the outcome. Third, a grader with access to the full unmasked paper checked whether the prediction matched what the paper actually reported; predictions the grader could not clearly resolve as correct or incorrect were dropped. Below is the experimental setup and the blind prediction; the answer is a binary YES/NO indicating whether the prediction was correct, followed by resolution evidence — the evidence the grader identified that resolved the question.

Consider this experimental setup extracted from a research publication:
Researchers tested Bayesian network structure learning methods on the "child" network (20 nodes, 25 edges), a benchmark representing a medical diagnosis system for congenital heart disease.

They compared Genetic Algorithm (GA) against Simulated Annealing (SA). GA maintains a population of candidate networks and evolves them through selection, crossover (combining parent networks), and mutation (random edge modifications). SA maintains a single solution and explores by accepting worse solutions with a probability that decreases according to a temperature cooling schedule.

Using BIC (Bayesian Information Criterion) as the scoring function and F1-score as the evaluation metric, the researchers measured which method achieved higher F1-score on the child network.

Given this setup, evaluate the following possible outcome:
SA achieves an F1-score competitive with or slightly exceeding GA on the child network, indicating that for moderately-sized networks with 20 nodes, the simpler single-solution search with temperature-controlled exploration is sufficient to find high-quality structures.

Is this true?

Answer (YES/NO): NO